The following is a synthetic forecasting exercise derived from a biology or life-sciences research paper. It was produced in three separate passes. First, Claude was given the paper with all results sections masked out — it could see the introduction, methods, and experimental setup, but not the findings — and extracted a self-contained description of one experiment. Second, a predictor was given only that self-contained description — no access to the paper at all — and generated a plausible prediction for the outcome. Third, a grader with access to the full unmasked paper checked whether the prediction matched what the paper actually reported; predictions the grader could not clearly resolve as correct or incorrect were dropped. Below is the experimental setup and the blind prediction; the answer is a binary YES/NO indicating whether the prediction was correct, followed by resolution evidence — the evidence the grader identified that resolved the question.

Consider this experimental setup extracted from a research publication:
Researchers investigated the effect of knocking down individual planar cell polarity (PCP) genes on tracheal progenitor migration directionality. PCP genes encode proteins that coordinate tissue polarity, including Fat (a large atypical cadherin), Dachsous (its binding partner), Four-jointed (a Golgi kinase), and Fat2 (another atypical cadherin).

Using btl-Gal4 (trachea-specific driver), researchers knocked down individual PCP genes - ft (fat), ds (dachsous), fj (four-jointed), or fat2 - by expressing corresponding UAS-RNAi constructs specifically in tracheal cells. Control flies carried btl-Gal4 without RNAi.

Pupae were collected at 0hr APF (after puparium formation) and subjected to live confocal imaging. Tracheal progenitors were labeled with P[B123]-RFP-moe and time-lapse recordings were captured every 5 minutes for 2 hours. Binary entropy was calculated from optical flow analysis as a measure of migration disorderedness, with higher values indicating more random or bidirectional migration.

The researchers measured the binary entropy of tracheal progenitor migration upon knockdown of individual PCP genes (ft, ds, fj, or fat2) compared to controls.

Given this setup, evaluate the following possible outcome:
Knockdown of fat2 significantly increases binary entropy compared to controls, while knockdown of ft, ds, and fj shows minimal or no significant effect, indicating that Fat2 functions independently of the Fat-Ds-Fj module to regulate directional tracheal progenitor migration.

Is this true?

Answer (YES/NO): NO